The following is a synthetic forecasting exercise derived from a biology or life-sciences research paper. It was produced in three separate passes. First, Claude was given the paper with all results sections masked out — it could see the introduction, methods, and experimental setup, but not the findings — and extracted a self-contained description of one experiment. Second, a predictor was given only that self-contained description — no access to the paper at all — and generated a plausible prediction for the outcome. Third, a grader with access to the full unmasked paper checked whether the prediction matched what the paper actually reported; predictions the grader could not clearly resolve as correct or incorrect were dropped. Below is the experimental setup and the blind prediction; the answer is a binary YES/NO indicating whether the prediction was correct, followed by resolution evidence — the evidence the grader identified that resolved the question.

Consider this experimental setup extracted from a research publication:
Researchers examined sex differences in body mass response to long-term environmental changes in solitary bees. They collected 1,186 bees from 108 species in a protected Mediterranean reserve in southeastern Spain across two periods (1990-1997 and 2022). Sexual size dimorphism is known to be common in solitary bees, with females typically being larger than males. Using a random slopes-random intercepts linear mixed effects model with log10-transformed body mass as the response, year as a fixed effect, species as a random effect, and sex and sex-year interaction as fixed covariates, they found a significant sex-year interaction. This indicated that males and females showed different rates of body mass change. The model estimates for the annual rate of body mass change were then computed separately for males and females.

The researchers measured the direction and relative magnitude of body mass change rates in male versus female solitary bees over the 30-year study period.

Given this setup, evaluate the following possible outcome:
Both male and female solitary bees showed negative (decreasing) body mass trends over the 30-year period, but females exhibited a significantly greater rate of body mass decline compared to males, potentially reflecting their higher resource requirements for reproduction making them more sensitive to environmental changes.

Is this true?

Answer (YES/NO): YES